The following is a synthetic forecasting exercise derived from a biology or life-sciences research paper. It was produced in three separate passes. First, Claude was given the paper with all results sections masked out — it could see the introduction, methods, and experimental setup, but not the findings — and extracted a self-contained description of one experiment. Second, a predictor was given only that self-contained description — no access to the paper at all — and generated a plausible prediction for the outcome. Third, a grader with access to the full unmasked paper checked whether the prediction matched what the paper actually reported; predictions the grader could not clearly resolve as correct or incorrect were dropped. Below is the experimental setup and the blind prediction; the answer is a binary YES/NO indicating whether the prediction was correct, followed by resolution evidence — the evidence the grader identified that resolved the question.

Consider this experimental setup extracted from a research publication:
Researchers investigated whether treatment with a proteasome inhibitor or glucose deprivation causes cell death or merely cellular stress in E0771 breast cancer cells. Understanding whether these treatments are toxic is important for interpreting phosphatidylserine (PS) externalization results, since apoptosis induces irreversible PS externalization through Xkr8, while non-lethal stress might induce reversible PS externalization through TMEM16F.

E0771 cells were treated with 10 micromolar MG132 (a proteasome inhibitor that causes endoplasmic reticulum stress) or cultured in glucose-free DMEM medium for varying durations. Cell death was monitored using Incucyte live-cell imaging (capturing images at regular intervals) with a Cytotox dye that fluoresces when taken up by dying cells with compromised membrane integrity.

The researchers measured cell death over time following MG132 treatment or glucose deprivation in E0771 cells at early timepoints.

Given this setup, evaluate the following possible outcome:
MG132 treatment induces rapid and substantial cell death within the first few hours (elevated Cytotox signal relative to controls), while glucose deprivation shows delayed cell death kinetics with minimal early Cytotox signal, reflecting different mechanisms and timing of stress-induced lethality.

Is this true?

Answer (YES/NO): NO